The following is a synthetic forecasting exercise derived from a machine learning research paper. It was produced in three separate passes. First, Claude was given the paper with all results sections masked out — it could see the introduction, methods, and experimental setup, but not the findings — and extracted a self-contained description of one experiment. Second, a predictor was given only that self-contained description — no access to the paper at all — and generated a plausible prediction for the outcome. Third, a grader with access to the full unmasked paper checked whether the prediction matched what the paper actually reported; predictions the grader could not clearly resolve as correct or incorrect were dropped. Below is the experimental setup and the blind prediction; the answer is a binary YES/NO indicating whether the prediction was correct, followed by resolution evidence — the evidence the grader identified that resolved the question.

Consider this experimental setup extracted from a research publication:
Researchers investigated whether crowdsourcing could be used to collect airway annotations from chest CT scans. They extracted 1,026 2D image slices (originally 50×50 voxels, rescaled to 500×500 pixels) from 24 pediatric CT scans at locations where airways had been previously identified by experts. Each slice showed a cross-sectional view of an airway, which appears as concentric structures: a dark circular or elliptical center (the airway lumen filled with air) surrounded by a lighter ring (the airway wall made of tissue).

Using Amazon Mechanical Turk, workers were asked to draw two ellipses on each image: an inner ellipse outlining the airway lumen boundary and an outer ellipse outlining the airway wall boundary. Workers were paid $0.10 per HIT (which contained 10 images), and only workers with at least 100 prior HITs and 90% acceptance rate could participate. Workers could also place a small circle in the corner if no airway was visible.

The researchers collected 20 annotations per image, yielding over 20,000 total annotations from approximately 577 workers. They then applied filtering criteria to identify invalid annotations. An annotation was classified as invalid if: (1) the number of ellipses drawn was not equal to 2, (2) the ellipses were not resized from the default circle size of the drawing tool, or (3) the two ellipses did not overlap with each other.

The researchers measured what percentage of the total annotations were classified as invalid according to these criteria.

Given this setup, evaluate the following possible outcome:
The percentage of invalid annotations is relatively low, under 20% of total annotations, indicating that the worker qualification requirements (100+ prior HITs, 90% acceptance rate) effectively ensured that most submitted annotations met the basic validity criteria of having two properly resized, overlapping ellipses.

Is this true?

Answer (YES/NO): NO